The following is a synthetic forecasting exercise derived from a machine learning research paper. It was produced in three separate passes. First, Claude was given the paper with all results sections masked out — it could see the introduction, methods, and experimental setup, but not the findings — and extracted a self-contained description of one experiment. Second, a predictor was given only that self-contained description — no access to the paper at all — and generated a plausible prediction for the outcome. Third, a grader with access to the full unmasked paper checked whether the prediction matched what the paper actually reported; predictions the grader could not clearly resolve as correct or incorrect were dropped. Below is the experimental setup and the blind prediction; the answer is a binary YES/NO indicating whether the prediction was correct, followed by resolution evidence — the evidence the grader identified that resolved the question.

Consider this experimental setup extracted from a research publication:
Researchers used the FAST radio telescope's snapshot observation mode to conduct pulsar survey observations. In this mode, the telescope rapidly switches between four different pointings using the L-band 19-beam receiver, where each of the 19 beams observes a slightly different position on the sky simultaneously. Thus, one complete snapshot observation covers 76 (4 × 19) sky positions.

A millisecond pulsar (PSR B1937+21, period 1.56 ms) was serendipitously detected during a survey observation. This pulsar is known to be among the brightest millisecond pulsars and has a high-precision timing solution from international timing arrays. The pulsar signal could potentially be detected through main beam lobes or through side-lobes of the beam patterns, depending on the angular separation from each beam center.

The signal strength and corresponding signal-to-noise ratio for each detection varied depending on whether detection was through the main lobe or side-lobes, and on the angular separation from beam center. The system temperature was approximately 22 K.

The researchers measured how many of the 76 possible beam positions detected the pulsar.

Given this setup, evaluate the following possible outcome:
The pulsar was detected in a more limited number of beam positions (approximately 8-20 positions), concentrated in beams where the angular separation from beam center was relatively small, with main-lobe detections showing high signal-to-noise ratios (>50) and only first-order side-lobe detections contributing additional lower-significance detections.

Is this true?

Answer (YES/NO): NO